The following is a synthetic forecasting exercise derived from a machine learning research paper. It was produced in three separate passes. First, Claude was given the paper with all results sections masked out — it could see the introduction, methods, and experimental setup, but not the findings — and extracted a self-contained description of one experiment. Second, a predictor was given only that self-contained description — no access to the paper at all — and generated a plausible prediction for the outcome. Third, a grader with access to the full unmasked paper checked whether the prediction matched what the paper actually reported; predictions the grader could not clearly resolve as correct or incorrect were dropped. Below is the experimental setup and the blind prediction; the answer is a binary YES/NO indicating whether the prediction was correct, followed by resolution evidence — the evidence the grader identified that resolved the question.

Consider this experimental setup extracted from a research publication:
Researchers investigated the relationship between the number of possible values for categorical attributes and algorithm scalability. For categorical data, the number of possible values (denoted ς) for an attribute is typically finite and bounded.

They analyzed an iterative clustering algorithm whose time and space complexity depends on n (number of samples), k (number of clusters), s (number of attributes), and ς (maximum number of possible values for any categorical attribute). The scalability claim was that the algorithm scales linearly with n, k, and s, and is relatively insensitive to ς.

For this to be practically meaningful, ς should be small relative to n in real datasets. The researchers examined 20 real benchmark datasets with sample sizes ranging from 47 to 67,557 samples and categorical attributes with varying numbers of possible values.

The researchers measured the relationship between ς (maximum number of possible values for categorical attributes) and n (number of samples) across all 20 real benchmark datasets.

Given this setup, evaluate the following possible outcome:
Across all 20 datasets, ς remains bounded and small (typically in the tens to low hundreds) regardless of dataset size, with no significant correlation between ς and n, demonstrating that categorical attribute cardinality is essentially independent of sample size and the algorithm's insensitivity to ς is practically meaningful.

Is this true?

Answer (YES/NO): NO